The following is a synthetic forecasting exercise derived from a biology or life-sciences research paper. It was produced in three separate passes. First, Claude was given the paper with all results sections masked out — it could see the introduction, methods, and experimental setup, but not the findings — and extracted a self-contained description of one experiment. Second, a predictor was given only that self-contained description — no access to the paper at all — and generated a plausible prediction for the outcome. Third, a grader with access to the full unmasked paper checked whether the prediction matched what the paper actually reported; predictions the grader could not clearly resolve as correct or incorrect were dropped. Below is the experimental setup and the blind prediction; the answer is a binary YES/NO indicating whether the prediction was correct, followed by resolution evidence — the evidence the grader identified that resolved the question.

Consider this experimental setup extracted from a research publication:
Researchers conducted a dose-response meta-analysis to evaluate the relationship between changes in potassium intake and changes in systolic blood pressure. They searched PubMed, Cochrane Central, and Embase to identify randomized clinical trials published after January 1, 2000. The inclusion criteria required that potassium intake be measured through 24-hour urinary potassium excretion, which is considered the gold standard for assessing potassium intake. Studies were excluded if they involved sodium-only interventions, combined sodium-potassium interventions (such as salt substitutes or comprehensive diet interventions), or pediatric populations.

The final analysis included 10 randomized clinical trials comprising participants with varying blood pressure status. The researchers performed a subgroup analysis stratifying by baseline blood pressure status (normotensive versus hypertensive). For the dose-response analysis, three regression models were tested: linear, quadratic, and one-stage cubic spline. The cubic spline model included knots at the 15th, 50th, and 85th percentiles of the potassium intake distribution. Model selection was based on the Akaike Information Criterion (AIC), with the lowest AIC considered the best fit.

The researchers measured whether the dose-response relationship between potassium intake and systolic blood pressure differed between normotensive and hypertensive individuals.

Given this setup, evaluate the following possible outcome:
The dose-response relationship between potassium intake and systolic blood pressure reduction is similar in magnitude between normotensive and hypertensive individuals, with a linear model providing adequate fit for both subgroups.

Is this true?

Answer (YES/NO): NO